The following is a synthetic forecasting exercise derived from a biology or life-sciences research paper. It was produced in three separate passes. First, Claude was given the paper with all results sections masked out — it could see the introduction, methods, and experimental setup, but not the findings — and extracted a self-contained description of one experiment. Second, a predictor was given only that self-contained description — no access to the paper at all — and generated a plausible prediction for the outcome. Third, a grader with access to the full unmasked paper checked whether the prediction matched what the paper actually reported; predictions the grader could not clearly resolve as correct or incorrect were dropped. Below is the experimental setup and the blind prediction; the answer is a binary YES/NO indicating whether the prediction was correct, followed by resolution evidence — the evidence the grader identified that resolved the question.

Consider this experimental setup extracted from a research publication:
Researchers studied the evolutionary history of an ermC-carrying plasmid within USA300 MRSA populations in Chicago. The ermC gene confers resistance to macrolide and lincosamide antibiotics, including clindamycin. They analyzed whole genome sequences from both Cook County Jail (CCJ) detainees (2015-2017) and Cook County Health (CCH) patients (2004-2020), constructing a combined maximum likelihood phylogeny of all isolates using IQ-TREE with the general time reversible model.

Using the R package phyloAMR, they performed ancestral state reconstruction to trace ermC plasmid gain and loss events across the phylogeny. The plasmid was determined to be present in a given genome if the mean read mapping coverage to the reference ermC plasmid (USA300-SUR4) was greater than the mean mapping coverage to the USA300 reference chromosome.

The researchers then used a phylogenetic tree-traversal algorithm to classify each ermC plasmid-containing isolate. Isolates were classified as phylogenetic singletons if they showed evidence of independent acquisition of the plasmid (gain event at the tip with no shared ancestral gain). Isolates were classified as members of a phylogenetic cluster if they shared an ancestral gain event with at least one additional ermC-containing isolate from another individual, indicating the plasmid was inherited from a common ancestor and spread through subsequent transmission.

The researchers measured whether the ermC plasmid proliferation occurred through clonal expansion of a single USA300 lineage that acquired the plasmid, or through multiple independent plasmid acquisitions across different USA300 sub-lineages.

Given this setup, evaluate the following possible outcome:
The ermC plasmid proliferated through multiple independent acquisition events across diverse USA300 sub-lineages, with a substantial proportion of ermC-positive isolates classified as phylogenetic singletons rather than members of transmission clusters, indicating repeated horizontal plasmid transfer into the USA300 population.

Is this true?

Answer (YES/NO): NO